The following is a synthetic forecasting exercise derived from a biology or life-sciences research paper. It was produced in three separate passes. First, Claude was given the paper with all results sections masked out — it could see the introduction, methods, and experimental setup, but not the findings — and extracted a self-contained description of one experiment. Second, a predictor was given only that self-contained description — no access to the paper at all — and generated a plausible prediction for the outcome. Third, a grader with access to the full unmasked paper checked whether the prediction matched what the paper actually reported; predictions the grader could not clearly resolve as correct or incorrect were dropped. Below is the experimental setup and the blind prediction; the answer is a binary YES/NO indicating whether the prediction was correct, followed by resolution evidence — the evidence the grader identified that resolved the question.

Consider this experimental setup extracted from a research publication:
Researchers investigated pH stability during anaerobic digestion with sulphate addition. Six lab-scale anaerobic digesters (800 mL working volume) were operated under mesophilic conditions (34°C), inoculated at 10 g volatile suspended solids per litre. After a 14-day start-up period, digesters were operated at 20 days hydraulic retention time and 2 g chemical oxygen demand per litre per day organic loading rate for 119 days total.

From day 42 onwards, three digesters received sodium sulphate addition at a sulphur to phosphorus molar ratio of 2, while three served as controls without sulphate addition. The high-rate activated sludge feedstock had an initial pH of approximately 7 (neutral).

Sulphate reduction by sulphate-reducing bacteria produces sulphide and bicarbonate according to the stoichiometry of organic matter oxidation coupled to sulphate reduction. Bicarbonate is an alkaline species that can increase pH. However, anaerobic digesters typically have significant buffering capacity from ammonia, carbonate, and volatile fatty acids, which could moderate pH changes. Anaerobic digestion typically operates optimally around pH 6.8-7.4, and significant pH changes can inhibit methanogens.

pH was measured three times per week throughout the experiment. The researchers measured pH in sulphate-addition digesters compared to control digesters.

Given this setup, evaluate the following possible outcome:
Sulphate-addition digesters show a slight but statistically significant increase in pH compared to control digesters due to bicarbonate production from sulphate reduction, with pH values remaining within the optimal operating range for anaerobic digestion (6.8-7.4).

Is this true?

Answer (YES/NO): NO